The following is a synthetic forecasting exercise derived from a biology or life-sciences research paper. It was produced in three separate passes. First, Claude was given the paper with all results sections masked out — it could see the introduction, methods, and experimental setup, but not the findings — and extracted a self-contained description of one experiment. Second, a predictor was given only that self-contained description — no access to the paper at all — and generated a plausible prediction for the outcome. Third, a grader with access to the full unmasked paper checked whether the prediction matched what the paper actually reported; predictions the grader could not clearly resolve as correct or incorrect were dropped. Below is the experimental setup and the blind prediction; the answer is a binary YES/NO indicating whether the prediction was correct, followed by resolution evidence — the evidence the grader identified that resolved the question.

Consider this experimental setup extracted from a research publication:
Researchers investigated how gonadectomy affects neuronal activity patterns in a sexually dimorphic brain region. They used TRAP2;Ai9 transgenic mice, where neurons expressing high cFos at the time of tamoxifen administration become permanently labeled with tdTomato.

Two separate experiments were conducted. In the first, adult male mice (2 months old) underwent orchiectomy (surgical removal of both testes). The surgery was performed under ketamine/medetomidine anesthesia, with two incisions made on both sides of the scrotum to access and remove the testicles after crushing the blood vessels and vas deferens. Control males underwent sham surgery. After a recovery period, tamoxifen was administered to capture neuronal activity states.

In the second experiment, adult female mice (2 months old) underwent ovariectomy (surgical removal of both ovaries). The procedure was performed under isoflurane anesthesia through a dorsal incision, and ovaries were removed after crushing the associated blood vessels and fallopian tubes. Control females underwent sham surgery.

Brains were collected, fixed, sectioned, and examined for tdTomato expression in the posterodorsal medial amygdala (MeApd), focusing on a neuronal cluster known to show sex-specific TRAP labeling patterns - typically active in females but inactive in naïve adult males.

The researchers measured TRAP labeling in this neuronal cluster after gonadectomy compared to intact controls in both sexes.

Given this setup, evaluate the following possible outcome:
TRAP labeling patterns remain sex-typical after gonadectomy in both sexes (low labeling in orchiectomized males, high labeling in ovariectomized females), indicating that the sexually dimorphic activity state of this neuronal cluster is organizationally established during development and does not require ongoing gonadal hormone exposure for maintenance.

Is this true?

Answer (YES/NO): YES